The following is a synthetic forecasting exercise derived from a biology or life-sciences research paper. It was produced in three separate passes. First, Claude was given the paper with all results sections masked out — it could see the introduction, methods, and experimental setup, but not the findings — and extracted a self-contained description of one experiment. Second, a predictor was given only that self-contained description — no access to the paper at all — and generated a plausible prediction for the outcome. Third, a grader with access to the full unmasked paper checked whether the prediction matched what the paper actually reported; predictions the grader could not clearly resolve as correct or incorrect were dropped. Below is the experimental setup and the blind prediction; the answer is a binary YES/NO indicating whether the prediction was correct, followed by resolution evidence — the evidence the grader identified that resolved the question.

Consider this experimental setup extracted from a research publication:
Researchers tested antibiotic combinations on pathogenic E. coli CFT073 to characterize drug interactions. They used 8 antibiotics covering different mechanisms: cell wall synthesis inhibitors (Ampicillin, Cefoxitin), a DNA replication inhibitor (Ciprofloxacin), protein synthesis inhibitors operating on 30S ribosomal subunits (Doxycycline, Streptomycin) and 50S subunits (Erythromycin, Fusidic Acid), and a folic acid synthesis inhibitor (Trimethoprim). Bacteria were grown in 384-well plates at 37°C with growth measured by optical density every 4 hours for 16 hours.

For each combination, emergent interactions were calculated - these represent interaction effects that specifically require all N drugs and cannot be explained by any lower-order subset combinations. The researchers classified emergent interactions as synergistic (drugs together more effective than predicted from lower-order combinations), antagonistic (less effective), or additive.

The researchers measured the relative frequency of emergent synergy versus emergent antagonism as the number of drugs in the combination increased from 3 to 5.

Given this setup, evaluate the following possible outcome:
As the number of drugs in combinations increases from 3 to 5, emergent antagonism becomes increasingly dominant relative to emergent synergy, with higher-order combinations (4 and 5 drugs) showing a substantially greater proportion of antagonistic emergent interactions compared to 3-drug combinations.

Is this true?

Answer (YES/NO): YES